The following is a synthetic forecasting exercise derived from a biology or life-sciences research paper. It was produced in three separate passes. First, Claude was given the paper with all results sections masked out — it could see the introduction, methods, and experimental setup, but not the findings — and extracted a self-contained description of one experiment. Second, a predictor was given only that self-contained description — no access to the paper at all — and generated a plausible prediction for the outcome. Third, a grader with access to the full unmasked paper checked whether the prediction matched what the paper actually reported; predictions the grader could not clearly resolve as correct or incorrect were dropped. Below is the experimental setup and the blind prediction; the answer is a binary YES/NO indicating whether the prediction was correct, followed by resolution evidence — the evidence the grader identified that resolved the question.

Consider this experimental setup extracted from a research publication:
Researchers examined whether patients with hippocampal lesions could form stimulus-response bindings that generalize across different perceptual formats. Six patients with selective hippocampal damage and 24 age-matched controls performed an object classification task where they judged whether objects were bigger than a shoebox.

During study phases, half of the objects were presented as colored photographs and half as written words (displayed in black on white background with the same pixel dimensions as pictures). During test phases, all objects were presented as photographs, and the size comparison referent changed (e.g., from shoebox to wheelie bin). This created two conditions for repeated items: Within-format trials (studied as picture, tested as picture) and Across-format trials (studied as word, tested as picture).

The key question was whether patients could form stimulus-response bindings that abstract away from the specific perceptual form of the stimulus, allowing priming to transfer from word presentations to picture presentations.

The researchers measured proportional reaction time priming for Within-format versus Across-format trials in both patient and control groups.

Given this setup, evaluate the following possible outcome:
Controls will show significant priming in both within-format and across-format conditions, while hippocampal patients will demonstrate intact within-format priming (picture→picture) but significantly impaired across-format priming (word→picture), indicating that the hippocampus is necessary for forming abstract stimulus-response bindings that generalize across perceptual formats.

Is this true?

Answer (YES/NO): NO